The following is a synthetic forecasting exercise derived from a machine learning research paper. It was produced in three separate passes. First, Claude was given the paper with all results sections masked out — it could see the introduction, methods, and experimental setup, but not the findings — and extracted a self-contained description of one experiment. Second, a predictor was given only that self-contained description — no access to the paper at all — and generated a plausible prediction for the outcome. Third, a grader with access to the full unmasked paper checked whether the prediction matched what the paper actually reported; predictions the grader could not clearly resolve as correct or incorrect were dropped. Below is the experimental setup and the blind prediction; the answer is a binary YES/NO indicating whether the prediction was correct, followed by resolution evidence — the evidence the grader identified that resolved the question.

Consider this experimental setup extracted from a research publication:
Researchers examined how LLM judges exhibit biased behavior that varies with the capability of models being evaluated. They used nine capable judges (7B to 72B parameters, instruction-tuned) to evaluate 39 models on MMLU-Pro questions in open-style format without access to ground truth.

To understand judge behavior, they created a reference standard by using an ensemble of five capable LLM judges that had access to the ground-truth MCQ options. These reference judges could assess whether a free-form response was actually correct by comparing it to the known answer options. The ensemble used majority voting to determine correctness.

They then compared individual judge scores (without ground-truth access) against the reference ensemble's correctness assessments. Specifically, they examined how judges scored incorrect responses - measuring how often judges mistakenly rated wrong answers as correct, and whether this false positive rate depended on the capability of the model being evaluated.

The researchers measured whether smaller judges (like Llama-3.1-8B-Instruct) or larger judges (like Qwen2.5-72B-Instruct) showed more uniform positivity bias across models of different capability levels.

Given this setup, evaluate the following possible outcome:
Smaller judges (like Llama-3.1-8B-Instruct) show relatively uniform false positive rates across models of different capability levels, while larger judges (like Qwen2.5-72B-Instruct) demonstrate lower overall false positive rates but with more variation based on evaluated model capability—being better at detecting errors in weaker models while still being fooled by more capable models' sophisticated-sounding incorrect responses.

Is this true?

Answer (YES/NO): YES